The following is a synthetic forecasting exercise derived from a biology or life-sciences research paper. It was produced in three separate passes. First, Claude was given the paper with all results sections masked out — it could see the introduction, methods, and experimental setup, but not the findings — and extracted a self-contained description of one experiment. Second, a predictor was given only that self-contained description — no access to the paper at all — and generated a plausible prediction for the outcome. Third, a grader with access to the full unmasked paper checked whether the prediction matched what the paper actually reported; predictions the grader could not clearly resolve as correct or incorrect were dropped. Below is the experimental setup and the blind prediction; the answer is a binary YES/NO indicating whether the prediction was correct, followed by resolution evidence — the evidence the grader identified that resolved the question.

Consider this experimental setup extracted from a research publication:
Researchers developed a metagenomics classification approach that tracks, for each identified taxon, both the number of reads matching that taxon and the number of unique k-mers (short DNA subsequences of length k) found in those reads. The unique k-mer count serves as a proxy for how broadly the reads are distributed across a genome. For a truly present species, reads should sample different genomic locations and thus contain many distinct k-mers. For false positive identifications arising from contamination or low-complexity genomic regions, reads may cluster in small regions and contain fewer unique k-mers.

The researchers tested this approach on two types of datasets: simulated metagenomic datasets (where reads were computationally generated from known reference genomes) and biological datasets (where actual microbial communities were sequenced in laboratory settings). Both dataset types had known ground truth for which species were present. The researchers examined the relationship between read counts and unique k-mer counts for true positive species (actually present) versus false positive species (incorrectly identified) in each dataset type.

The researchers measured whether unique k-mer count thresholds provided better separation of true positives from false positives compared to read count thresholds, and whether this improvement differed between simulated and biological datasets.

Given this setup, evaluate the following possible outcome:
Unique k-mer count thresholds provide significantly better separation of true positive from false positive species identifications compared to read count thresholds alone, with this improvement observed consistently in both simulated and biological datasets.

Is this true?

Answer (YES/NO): NO